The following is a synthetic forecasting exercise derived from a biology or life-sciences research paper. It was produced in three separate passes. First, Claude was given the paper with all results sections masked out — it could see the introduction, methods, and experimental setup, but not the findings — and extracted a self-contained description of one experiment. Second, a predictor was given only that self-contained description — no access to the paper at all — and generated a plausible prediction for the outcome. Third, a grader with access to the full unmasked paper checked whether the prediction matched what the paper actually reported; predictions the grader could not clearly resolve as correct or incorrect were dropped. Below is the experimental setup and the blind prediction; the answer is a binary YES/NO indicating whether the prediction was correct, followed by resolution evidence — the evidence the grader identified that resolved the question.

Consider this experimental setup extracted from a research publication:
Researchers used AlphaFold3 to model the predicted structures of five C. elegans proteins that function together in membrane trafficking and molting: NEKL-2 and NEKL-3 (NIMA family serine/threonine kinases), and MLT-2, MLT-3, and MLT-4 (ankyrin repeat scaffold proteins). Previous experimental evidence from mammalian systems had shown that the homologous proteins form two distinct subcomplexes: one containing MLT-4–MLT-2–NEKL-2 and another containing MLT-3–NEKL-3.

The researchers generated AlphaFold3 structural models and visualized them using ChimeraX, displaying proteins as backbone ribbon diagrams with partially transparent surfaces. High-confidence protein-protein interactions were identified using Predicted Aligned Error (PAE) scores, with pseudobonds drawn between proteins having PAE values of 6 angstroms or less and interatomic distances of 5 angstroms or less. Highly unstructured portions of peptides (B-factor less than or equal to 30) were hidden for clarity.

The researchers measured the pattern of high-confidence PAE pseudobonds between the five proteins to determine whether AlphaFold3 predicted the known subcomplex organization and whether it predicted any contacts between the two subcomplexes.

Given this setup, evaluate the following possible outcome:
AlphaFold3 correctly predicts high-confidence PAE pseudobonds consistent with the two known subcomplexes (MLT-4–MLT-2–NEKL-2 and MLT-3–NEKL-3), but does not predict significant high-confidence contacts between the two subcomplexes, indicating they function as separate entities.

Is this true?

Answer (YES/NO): NO